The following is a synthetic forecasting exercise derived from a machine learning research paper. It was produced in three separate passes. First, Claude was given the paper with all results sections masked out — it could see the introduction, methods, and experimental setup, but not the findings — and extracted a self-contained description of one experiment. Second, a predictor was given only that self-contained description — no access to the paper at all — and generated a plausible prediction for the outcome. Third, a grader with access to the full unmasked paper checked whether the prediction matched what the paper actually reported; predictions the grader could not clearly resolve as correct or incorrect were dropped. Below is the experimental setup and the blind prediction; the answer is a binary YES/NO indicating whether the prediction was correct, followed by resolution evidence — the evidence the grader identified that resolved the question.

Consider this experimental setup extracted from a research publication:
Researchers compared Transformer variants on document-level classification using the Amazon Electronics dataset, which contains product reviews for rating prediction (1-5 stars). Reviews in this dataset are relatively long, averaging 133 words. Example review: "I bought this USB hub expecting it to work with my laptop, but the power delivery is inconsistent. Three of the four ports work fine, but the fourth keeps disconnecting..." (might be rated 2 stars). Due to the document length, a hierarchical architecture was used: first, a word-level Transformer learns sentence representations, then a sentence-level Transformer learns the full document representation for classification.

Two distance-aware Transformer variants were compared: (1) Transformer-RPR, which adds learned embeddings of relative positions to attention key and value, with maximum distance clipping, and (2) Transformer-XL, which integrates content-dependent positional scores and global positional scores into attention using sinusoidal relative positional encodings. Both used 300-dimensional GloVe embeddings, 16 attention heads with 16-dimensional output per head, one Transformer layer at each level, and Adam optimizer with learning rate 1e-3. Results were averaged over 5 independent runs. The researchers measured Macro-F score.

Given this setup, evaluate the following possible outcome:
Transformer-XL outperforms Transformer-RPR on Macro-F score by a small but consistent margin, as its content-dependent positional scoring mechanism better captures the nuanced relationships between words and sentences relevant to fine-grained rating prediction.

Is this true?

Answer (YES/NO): YES